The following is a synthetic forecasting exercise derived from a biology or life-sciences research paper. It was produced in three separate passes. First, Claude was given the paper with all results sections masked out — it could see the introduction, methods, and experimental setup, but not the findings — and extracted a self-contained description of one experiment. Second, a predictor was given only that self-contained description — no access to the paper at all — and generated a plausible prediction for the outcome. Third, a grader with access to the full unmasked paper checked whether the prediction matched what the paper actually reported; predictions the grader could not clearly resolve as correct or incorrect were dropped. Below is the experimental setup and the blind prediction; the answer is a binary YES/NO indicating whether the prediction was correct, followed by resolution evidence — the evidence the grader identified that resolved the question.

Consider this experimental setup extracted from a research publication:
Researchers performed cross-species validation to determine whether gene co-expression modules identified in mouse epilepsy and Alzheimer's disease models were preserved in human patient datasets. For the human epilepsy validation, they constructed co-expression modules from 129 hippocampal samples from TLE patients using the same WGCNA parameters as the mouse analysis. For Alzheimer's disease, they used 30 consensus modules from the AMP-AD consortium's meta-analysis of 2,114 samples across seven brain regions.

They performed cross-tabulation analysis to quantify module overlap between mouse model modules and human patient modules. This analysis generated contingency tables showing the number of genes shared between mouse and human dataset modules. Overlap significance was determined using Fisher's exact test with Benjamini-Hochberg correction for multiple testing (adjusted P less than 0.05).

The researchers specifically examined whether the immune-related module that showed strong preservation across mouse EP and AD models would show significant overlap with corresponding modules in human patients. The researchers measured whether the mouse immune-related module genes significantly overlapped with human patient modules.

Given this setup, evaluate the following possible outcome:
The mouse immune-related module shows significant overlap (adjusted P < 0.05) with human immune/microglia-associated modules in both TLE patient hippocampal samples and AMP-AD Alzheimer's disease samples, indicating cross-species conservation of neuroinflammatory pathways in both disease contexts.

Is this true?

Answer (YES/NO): YES